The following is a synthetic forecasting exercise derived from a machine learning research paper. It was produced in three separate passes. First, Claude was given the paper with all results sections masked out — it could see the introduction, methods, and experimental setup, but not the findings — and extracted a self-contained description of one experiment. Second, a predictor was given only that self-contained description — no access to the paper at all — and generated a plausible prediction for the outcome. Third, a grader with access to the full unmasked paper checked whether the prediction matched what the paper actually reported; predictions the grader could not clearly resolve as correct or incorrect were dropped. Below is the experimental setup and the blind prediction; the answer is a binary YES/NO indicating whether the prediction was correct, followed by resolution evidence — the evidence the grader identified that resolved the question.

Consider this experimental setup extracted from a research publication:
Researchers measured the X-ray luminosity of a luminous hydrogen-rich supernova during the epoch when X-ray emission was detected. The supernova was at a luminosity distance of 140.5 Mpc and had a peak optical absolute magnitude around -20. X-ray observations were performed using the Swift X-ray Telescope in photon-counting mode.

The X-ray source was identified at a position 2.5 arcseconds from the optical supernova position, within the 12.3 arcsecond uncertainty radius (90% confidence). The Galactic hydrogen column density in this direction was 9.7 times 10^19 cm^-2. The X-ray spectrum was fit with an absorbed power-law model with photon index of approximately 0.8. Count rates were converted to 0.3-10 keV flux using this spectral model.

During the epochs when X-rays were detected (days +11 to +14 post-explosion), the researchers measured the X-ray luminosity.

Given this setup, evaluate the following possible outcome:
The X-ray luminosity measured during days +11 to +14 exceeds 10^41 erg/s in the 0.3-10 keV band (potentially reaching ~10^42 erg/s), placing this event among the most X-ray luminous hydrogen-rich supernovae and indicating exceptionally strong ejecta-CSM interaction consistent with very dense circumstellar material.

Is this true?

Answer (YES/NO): NO